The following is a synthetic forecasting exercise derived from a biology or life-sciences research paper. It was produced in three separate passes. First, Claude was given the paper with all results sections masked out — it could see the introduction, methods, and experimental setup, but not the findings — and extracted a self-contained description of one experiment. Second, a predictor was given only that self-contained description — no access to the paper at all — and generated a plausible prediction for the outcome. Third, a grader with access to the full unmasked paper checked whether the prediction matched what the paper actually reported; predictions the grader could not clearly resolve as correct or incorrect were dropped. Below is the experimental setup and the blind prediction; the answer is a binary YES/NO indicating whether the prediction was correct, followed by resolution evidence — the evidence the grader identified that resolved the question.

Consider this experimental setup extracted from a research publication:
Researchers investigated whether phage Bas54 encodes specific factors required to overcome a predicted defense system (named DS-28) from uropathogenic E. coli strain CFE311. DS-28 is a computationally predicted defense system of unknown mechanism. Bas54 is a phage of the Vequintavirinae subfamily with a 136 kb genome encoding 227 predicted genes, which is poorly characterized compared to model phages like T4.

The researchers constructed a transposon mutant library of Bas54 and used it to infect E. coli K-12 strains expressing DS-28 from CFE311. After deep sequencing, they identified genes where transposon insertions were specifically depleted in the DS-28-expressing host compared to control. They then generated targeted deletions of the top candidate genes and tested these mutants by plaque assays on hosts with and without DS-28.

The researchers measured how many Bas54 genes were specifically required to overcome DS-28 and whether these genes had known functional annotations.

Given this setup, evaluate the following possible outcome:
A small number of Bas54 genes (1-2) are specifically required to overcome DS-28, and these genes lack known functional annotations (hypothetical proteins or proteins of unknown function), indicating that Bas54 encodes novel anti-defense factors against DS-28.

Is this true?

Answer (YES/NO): NO